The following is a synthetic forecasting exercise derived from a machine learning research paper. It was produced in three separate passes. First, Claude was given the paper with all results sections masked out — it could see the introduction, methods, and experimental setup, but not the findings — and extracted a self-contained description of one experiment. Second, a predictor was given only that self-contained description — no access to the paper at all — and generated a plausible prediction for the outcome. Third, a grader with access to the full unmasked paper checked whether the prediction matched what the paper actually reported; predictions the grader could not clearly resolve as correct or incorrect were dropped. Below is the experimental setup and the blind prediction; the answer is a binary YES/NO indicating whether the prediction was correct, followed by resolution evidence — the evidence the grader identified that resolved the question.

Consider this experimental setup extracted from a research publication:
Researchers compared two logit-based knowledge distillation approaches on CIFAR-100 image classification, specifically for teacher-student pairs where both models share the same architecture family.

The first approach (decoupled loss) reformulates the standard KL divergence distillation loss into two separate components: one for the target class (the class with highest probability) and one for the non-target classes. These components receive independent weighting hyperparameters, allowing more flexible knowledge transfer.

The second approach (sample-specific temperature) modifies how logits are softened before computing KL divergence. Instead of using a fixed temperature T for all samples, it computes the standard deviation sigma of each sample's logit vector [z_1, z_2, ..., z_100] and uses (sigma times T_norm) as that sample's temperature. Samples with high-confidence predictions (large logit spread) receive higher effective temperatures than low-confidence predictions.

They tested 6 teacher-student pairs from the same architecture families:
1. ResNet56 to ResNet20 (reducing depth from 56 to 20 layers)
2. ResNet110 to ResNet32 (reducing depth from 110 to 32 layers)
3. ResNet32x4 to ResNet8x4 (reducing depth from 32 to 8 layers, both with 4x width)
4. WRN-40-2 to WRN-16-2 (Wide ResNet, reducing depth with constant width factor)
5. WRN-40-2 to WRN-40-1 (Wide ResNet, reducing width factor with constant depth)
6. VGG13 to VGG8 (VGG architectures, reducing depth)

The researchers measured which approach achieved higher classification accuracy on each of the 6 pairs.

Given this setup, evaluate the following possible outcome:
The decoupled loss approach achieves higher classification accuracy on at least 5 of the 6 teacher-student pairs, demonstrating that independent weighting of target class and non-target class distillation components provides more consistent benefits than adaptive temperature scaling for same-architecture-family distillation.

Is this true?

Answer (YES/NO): NO